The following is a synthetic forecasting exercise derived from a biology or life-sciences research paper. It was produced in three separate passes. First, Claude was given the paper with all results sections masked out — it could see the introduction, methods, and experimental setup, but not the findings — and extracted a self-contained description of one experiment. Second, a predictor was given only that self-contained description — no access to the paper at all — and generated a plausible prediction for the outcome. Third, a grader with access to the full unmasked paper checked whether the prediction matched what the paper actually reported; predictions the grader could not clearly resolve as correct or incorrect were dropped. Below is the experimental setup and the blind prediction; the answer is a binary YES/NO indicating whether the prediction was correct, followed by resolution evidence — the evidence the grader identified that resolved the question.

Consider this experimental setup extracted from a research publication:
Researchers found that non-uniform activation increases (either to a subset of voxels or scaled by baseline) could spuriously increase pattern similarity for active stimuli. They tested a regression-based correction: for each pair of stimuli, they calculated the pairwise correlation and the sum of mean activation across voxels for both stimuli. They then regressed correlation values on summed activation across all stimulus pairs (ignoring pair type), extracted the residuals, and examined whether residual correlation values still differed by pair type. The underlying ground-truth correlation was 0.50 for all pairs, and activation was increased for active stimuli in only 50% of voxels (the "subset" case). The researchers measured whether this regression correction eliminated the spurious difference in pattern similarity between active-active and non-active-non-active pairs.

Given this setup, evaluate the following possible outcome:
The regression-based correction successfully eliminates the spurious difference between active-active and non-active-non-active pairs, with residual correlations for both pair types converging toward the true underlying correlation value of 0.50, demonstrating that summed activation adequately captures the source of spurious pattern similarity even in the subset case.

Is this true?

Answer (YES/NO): NO